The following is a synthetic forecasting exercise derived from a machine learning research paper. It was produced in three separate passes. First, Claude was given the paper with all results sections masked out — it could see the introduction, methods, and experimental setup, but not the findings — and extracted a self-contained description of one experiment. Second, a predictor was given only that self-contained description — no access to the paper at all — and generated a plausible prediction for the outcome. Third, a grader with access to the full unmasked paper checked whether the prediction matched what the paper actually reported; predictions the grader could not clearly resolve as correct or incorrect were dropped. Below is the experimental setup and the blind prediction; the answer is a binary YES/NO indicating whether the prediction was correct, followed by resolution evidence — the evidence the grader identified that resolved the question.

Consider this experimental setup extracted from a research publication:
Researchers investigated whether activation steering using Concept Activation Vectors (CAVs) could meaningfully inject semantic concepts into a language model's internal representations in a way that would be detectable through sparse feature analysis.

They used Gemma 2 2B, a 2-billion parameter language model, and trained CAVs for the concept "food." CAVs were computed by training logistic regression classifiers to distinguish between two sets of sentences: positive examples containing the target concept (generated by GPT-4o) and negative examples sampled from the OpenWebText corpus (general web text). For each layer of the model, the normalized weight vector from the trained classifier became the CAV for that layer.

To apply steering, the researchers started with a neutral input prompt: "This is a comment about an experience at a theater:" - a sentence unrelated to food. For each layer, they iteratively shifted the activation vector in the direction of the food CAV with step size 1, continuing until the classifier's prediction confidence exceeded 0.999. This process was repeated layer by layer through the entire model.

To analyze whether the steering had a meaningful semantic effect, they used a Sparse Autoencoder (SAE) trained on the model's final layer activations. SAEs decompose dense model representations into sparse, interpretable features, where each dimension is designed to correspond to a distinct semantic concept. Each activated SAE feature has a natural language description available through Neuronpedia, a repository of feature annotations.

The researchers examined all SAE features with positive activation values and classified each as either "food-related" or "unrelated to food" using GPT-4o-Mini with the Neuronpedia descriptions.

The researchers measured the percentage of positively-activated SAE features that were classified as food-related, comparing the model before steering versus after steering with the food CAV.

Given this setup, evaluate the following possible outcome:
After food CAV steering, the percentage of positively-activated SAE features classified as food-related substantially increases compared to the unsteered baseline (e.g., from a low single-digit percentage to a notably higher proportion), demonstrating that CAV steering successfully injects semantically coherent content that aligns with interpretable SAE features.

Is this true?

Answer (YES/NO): YES